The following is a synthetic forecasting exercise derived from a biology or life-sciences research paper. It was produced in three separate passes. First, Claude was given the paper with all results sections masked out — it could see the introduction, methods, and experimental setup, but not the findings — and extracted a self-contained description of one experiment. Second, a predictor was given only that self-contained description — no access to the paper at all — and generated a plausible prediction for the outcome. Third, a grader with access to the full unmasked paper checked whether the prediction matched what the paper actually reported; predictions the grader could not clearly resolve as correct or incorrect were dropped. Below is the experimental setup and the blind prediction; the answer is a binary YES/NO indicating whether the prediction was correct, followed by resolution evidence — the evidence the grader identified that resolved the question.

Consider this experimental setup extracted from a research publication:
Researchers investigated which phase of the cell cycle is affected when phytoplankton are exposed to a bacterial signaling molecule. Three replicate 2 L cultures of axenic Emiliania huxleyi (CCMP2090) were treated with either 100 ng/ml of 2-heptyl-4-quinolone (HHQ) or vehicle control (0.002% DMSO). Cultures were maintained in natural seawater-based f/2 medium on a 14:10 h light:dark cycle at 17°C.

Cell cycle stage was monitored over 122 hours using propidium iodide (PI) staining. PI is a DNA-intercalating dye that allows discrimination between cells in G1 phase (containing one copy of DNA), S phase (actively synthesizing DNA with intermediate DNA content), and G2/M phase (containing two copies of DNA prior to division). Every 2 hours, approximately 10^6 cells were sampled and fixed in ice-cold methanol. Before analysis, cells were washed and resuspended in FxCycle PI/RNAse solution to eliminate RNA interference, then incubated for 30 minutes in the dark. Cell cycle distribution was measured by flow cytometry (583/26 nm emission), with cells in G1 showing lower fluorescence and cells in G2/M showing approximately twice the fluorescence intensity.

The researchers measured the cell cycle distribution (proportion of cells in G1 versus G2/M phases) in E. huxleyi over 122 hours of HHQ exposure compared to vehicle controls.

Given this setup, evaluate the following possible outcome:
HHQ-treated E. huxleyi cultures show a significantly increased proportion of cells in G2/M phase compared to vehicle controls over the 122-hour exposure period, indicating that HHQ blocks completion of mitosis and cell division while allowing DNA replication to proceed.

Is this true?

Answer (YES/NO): NO